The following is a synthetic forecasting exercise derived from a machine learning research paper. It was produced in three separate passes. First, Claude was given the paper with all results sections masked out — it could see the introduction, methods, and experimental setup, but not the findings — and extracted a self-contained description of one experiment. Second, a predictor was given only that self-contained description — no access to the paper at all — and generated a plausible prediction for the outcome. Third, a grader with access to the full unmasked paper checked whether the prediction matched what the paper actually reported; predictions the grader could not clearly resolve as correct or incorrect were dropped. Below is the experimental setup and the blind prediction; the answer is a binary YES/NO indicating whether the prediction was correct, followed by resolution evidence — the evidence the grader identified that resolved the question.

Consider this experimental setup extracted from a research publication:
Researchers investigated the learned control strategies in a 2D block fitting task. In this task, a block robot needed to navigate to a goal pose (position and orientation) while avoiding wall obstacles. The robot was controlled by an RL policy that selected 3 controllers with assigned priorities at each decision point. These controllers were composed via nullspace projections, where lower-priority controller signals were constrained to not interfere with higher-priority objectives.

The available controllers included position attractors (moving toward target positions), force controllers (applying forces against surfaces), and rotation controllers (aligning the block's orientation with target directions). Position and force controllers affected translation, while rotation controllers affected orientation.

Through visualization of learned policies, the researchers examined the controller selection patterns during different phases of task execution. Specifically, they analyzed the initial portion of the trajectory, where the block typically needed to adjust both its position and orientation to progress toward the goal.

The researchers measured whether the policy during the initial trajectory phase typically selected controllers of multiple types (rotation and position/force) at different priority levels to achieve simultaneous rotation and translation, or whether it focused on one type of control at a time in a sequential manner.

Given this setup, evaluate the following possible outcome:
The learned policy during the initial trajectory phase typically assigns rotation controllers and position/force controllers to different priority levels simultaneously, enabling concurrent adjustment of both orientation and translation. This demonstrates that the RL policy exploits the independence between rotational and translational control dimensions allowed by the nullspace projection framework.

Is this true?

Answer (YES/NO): YES